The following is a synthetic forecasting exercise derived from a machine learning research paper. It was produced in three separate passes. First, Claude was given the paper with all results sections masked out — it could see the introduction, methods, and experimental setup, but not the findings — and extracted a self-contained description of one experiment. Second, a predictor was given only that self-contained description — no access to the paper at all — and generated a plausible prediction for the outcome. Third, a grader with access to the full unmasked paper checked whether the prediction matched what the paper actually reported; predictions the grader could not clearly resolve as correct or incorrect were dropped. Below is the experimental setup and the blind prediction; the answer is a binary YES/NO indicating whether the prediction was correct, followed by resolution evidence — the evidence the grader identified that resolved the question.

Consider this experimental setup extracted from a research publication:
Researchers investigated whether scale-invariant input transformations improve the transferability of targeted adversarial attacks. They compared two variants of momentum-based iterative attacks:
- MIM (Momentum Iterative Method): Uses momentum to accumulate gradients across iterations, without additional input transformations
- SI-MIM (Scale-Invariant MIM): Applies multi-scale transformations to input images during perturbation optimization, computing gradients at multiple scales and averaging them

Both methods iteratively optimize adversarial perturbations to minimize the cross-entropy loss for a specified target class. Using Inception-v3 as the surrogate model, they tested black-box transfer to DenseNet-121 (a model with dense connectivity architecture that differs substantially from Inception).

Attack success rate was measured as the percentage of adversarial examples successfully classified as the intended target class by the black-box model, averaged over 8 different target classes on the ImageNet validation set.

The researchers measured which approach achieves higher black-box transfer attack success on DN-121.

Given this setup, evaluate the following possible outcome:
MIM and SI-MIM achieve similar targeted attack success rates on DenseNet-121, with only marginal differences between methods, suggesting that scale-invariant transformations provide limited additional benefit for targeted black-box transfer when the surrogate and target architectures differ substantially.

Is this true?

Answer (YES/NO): NO